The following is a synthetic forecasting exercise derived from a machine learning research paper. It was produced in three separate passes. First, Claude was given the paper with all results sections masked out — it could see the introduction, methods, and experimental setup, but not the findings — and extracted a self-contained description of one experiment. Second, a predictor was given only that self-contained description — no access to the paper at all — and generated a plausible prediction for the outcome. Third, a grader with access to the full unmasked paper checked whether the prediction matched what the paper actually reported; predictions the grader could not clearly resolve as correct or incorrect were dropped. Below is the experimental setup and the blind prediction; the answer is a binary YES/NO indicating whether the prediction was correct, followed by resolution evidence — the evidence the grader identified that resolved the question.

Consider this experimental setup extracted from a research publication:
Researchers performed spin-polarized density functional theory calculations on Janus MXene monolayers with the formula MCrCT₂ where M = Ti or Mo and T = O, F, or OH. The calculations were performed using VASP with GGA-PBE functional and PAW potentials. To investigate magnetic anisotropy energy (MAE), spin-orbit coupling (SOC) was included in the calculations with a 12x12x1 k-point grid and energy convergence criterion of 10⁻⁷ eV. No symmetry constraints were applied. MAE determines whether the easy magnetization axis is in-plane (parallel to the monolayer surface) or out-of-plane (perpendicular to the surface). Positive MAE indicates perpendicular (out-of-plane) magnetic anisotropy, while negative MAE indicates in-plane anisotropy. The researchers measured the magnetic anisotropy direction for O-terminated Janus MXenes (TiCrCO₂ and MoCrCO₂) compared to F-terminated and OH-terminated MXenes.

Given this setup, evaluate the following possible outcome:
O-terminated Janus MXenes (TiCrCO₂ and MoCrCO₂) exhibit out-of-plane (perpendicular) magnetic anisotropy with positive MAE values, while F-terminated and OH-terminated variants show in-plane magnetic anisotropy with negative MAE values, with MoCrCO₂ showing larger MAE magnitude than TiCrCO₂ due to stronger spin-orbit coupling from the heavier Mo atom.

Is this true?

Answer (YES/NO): YES